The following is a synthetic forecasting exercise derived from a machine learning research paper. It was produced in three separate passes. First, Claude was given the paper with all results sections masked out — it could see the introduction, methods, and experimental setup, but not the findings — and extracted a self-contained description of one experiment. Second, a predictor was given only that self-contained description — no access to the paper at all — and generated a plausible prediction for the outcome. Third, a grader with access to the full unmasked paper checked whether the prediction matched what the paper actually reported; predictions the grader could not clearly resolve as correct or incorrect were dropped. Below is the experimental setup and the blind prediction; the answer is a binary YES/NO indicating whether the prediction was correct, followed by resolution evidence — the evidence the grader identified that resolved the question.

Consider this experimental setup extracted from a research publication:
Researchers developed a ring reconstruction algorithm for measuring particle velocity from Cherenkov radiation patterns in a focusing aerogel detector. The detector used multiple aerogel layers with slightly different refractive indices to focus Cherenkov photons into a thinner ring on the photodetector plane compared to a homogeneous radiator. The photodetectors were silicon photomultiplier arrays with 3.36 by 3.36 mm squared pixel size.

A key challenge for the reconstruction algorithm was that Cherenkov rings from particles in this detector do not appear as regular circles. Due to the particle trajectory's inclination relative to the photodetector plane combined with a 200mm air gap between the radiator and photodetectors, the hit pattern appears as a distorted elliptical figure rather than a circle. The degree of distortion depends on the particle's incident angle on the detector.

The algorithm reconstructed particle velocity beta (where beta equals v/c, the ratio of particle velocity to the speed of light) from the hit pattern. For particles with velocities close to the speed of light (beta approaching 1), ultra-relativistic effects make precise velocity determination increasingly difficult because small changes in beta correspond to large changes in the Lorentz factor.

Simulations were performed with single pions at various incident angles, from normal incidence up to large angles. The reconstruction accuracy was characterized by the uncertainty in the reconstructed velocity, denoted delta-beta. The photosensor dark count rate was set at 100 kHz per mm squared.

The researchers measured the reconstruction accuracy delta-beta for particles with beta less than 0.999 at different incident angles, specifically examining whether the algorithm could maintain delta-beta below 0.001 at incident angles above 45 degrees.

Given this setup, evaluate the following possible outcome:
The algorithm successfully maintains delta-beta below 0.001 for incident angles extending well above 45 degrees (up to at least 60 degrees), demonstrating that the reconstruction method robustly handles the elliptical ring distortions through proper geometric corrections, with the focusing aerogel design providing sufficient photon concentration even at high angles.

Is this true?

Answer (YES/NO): NO